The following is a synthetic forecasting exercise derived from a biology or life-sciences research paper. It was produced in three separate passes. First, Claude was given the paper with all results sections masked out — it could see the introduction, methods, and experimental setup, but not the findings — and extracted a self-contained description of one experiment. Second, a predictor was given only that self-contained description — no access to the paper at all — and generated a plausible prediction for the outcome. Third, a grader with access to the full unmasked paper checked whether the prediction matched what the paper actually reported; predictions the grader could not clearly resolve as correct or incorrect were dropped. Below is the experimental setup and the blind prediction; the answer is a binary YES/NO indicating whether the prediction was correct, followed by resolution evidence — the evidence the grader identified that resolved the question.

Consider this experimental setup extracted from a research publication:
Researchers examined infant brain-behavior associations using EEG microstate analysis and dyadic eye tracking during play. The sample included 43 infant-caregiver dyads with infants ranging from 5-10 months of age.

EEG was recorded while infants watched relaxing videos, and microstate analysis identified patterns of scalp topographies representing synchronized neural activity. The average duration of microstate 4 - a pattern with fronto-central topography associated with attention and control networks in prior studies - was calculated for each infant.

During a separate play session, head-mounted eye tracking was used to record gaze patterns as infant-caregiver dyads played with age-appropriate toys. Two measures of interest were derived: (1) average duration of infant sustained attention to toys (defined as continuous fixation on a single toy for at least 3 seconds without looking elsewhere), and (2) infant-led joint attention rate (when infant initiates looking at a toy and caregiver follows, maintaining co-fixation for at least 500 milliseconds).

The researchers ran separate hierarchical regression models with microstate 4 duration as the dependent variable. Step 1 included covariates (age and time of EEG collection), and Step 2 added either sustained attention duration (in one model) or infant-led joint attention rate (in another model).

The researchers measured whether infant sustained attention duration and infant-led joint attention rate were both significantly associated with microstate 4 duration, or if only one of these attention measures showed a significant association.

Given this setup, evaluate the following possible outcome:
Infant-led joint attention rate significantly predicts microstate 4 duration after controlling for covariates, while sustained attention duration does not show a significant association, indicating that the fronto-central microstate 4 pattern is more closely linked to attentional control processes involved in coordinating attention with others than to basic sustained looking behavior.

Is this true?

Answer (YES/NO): NO